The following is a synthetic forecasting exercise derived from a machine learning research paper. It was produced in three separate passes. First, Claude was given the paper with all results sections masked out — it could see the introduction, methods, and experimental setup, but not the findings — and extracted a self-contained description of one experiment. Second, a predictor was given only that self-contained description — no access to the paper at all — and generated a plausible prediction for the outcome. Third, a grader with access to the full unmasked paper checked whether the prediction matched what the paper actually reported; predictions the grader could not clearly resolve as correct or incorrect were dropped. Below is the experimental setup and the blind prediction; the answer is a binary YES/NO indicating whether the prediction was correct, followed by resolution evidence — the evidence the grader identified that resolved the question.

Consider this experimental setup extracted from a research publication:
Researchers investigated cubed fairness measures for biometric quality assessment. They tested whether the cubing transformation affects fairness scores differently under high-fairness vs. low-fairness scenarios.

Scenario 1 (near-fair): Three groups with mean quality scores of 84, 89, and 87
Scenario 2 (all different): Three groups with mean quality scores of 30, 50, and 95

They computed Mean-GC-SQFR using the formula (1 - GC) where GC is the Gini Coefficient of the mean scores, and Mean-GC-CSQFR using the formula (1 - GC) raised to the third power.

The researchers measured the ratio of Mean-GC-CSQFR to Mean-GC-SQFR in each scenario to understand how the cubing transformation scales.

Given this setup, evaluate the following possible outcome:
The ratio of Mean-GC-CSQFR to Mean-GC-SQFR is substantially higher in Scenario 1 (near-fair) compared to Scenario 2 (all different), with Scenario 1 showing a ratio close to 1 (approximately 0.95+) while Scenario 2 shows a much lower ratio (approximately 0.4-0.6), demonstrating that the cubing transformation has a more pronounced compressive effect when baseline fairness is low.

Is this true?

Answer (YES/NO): YES